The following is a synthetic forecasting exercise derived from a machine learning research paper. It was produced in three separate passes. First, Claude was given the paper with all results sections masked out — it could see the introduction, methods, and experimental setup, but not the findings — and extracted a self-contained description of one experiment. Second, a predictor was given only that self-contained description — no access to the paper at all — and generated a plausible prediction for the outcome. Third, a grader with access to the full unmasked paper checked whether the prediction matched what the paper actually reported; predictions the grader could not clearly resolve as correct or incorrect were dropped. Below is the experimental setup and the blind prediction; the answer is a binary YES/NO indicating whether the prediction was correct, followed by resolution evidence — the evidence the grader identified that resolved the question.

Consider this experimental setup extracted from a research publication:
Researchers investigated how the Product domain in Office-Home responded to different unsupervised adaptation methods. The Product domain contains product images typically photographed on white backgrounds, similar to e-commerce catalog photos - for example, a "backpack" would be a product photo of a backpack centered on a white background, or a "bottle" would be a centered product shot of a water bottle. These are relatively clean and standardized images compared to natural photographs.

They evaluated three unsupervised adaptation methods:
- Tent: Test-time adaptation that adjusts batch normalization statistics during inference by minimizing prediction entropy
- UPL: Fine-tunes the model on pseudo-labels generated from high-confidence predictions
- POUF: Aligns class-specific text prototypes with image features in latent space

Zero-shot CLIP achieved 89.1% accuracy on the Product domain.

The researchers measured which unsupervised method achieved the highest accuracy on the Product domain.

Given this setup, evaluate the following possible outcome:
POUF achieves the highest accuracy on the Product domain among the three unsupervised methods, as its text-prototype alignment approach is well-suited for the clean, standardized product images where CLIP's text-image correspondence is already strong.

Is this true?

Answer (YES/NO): NO